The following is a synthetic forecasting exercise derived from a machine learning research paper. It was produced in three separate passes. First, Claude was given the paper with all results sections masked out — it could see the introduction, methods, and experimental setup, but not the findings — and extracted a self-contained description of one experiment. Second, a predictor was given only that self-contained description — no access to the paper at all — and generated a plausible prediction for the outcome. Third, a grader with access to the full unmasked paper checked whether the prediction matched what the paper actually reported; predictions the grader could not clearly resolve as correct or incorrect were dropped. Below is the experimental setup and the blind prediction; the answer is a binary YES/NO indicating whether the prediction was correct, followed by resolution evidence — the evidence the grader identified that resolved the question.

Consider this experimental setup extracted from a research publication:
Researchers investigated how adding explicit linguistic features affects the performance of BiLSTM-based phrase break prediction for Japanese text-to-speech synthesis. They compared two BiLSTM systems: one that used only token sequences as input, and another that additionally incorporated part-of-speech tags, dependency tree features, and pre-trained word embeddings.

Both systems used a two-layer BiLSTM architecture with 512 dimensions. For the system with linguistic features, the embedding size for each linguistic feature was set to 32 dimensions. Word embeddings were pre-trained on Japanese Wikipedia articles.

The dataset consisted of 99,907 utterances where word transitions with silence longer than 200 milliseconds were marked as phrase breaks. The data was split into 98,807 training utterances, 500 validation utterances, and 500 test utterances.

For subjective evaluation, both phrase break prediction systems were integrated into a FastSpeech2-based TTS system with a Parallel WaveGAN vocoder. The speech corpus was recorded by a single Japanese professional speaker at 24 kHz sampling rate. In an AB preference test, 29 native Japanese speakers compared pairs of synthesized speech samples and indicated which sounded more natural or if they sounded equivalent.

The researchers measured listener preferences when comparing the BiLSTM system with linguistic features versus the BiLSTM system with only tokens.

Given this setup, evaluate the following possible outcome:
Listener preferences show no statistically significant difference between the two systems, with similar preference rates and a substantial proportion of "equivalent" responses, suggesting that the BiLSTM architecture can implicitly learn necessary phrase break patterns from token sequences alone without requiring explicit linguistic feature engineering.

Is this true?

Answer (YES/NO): NO